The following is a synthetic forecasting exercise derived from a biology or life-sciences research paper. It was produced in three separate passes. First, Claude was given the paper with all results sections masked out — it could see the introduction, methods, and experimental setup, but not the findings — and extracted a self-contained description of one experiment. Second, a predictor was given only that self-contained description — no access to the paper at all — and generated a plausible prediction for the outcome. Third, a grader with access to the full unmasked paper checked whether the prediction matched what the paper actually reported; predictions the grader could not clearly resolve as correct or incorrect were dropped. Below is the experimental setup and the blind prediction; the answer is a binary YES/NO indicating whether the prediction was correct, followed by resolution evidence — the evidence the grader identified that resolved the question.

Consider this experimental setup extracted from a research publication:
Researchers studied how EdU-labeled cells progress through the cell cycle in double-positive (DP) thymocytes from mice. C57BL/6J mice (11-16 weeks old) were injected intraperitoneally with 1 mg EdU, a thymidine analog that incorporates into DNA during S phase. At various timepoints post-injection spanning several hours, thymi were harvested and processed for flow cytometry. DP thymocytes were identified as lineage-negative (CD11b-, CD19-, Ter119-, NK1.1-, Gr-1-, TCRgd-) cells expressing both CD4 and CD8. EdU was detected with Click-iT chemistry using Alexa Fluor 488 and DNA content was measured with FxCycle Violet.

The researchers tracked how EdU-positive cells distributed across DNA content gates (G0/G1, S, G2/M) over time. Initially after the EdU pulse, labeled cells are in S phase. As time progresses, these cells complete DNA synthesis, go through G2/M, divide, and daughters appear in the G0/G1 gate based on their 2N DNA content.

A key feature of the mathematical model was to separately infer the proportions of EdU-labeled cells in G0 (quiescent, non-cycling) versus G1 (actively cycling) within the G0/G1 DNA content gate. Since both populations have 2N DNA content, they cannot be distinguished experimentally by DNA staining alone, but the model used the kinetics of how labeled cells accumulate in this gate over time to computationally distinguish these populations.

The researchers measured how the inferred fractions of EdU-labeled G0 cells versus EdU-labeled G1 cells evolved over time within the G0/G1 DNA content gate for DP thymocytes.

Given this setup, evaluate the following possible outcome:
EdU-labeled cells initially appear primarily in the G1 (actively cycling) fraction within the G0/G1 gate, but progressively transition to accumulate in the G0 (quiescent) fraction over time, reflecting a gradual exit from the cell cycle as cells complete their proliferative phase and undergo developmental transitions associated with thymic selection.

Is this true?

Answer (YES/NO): NO